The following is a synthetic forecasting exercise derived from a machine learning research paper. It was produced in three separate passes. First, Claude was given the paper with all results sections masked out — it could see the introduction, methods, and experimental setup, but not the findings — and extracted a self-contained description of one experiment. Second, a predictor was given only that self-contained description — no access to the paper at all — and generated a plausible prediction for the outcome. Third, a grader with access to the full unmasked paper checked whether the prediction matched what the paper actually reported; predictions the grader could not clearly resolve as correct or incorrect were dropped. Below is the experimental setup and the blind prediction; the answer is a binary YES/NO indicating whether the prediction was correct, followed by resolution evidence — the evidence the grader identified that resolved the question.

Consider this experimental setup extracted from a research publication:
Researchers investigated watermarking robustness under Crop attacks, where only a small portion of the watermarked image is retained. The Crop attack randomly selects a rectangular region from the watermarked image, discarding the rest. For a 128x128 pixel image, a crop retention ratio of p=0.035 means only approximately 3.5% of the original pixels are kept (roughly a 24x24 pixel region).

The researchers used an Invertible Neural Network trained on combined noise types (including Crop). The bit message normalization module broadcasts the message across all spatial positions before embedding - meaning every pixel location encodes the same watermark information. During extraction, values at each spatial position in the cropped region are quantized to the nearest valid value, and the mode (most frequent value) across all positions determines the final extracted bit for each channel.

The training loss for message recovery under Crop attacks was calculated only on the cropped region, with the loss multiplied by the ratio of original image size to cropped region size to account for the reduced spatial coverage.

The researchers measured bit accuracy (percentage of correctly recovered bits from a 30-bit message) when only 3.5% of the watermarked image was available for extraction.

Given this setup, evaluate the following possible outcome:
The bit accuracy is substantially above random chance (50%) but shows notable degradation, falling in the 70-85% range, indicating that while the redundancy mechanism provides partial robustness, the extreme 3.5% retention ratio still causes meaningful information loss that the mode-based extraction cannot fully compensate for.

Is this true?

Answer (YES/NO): YES